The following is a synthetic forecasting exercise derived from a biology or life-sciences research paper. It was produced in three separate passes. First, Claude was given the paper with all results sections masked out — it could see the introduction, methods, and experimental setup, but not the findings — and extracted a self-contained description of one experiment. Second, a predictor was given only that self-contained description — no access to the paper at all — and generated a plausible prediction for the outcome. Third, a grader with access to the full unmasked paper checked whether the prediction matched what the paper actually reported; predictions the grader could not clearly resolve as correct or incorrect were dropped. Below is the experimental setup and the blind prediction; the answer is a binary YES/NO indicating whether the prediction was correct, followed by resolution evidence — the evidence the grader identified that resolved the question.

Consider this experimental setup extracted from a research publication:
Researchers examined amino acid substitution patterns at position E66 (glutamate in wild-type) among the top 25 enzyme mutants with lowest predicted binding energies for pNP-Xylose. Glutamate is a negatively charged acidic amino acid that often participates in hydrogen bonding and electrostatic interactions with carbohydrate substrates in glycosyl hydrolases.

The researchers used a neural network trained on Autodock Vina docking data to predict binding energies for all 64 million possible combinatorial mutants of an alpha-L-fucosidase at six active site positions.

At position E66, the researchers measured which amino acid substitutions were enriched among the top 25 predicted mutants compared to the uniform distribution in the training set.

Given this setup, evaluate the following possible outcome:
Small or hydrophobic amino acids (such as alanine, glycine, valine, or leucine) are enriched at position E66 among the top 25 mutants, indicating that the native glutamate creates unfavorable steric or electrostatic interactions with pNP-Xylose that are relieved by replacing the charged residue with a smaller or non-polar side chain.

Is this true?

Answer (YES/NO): NO